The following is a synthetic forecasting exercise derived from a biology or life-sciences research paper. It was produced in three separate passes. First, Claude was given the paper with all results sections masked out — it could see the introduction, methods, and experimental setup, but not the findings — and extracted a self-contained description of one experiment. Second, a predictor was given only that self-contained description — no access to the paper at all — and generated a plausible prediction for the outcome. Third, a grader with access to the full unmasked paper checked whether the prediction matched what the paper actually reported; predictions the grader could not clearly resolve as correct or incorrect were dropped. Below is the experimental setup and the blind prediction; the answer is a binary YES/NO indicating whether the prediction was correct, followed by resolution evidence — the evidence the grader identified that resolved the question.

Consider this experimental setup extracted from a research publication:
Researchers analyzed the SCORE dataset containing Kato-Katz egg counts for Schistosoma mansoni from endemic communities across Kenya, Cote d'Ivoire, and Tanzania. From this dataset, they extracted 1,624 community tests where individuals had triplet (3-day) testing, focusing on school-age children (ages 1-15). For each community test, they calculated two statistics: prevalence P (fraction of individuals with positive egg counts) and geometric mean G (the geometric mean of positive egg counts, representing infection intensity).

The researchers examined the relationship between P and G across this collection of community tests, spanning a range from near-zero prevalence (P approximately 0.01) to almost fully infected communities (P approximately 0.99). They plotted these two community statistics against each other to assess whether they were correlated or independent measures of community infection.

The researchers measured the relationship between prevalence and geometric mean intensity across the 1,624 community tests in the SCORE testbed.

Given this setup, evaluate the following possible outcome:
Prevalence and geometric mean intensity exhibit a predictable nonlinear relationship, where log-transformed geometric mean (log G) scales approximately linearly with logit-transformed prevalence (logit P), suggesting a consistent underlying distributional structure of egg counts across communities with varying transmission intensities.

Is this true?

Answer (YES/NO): NO